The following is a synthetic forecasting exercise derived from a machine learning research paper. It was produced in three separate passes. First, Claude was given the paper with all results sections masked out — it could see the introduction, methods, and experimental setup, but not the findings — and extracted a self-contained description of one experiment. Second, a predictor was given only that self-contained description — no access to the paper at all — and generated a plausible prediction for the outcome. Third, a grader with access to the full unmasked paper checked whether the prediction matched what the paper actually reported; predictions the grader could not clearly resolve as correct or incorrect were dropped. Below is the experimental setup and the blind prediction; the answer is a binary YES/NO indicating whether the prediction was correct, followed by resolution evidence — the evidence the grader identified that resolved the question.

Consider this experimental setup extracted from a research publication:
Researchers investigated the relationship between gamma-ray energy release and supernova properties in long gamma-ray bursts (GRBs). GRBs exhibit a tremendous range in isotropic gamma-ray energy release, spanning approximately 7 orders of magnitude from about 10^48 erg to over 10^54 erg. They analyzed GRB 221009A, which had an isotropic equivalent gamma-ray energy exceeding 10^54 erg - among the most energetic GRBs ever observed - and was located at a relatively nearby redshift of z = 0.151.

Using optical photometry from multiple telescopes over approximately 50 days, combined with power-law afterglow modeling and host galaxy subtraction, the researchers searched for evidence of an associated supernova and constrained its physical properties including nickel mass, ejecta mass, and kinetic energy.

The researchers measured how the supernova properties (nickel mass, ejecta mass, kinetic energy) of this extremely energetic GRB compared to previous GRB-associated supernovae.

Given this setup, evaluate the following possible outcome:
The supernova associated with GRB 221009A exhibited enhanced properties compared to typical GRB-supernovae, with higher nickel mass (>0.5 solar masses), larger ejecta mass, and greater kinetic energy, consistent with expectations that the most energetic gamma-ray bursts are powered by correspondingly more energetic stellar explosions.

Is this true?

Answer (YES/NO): NO